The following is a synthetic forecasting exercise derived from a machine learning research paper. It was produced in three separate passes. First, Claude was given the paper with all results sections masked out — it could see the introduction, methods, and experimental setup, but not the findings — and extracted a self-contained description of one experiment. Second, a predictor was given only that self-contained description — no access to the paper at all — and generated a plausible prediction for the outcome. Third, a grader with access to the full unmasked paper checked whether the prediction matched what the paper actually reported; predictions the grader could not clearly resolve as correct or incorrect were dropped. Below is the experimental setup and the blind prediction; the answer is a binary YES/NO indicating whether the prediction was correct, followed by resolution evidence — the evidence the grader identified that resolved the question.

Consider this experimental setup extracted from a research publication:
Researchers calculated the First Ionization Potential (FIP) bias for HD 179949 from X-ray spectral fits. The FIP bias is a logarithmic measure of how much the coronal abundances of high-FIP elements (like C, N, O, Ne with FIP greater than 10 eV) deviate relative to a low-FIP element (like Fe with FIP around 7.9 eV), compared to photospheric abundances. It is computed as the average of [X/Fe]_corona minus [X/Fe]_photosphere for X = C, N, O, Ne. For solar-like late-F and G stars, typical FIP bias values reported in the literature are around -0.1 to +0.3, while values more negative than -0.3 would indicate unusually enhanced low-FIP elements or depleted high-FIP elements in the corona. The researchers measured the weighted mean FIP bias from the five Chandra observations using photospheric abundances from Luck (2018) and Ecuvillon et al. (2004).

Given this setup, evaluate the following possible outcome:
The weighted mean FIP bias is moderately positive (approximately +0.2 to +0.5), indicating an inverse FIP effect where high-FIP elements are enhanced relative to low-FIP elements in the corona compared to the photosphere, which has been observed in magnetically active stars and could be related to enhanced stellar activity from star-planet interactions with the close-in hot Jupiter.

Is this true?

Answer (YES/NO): NO